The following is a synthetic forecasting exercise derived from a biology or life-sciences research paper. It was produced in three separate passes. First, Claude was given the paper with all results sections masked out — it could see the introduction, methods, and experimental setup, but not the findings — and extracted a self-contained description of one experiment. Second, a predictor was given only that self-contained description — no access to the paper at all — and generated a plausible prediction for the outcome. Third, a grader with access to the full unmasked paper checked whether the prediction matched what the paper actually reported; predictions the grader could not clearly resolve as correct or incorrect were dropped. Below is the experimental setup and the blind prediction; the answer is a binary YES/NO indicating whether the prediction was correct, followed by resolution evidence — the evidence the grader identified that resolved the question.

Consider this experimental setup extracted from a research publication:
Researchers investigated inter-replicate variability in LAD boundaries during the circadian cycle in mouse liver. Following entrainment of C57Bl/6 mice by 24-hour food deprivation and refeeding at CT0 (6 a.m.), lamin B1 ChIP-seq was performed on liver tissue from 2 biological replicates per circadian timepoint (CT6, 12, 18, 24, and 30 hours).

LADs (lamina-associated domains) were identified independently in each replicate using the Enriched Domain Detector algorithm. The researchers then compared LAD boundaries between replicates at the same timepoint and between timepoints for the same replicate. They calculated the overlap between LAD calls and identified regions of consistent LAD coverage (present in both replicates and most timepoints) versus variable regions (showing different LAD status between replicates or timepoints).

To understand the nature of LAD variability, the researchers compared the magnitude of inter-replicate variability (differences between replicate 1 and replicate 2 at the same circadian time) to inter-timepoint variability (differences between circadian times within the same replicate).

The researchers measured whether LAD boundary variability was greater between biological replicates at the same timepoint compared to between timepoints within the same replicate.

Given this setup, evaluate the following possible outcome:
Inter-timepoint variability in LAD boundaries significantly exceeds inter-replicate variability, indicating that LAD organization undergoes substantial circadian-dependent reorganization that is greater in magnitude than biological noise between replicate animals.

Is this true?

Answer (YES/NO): NO